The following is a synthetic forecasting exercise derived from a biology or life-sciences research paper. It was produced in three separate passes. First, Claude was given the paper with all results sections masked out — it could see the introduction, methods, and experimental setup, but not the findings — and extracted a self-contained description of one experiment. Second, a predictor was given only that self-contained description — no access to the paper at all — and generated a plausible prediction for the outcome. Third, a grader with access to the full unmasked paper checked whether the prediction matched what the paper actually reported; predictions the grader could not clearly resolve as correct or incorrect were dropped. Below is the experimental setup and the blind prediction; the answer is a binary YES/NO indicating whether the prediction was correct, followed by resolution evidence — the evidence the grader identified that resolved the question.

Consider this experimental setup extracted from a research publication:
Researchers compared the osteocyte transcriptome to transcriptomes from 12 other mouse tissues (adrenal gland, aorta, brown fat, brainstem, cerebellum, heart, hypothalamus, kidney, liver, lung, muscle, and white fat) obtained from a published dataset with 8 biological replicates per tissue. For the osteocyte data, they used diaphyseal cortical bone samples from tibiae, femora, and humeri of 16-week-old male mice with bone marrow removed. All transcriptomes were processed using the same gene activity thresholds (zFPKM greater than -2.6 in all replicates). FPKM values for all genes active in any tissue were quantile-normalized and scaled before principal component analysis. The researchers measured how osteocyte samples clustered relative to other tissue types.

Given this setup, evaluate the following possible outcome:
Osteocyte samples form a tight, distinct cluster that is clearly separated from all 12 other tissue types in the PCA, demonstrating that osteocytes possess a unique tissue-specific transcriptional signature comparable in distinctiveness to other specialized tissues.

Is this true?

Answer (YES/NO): YES